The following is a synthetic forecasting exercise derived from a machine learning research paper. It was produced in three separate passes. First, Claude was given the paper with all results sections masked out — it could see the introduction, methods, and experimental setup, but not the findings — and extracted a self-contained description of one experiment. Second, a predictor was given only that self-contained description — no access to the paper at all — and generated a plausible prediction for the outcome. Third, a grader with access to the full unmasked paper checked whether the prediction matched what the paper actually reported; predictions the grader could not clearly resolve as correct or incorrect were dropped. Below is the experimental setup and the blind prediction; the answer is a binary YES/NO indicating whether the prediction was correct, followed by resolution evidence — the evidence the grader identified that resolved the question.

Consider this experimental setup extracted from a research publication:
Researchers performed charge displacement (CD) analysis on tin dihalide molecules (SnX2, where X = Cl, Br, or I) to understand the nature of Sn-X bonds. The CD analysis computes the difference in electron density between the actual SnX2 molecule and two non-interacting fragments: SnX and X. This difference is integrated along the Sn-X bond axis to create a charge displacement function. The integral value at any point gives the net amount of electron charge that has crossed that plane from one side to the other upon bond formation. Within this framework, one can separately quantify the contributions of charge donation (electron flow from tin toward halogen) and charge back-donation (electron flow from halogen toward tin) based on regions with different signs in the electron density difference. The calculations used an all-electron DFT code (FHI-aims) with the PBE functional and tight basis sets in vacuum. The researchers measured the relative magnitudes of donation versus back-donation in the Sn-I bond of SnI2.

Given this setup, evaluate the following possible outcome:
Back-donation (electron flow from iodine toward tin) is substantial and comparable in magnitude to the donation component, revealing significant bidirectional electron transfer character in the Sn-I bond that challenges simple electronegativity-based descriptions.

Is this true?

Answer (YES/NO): NO